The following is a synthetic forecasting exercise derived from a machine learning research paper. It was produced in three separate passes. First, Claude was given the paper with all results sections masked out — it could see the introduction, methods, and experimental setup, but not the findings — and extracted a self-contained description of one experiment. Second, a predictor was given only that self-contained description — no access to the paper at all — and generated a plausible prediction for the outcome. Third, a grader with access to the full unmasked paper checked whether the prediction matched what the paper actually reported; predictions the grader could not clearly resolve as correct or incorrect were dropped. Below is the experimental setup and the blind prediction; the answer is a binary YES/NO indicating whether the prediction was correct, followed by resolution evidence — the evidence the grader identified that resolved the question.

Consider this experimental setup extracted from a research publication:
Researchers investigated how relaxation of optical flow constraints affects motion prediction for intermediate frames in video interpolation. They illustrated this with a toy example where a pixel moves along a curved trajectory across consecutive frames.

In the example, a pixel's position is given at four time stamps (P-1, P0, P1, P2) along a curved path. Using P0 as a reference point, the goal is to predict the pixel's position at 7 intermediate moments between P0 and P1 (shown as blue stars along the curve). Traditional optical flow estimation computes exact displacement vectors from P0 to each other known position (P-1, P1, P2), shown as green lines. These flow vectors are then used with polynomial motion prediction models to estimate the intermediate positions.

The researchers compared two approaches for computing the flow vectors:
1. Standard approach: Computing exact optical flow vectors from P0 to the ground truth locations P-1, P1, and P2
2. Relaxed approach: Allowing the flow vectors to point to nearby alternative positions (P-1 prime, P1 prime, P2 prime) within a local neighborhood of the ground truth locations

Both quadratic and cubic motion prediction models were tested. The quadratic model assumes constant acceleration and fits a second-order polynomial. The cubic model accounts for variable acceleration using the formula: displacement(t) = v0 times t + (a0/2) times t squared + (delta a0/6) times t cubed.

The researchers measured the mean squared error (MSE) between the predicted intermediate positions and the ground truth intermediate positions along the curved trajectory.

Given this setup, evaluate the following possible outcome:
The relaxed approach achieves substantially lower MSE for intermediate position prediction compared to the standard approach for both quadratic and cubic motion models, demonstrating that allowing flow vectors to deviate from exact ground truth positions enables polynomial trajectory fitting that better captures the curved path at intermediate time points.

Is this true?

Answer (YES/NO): YES